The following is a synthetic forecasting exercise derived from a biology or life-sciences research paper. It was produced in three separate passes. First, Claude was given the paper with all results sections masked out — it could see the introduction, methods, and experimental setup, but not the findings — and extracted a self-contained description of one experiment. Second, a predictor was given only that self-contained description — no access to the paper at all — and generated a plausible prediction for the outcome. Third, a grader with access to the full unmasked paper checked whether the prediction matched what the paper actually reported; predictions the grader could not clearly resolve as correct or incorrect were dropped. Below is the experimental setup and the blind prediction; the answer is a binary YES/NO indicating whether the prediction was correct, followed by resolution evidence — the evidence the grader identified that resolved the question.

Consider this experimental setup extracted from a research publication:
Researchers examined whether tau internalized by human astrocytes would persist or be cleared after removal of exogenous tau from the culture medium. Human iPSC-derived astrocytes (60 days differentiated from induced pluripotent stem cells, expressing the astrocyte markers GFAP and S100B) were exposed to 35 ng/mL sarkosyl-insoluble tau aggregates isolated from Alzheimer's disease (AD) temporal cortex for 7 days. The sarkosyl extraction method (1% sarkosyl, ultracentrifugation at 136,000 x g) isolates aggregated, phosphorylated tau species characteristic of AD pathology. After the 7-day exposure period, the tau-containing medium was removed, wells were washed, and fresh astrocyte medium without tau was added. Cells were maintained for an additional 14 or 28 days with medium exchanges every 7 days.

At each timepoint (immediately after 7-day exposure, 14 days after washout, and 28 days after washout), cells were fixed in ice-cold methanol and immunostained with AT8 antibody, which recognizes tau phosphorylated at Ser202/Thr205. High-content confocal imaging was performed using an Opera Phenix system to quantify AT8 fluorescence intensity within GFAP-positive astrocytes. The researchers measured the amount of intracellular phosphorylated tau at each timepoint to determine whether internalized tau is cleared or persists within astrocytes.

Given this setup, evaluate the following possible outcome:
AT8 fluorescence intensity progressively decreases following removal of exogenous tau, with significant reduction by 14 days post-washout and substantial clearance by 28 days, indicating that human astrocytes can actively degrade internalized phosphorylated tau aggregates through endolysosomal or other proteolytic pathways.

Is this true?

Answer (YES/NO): NO